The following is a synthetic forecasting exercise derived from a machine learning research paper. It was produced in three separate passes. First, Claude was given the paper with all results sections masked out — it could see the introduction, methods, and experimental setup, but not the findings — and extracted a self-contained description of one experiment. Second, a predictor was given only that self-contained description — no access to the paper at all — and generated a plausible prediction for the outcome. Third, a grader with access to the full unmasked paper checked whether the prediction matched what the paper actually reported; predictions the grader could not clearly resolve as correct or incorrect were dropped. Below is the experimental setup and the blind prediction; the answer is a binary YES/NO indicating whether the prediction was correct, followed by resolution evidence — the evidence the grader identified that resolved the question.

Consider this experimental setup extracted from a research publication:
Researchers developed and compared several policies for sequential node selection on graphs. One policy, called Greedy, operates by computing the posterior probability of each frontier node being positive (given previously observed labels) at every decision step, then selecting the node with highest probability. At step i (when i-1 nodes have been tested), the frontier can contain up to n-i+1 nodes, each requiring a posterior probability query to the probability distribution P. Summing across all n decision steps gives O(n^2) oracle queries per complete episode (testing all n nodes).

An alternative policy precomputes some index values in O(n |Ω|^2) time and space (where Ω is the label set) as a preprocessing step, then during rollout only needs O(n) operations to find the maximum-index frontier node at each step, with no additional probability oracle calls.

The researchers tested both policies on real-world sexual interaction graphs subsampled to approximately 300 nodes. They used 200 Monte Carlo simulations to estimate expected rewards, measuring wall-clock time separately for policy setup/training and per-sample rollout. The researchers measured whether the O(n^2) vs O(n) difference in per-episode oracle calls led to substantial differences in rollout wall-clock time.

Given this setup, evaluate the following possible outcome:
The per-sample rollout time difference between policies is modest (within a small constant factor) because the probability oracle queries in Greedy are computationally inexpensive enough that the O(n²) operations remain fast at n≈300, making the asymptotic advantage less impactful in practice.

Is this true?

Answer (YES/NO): NO